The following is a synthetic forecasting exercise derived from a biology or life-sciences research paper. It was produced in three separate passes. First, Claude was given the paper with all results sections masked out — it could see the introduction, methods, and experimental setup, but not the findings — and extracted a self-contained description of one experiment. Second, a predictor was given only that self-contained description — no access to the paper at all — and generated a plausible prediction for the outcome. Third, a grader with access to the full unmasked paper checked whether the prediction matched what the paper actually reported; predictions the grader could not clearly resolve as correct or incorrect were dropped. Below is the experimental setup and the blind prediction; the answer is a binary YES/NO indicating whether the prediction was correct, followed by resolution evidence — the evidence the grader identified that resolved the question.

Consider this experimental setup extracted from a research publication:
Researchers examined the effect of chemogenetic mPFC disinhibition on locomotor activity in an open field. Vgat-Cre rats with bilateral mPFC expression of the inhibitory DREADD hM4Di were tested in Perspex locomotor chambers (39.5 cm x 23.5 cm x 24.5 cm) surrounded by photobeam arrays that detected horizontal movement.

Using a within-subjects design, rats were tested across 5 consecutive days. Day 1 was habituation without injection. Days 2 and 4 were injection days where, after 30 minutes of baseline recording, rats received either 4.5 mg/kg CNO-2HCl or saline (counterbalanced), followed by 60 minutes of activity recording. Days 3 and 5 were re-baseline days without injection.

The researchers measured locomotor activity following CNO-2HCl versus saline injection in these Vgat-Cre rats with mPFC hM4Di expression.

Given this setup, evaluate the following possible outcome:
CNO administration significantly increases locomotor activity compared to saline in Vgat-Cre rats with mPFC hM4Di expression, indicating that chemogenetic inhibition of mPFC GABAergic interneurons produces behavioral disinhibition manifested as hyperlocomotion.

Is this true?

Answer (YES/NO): YES